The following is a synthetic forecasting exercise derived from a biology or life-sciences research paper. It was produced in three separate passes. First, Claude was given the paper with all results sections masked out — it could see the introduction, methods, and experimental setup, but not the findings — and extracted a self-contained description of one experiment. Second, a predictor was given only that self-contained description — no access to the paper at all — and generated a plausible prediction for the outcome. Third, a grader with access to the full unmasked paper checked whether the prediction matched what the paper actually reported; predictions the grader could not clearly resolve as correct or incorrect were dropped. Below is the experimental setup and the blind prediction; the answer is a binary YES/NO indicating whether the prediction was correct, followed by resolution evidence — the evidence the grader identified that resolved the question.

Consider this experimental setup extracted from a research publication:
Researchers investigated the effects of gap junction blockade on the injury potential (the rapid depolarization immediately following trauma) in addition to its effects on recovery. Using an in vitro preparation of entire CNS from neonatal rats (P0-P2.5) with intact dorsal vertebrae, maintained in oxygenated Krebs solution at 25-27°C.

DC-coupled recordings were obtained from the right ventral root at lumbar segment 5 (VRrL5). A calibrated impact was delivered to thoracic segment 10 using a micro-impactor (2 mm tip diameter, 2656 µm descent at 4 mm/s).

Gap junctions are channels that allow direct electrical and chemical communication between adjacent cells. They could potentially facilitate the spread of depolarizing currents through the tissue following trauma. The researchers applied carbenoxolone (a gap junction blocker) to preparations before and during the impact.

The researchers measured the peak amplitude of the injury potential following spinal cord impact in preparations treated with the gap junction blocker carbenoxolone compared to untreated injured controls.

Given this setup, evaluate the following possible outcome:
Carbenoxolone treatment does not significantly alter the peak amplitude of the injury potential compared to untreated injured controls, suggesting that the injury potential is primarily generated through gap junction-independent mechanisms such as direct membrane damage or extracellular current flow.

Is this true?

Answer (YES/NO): YES